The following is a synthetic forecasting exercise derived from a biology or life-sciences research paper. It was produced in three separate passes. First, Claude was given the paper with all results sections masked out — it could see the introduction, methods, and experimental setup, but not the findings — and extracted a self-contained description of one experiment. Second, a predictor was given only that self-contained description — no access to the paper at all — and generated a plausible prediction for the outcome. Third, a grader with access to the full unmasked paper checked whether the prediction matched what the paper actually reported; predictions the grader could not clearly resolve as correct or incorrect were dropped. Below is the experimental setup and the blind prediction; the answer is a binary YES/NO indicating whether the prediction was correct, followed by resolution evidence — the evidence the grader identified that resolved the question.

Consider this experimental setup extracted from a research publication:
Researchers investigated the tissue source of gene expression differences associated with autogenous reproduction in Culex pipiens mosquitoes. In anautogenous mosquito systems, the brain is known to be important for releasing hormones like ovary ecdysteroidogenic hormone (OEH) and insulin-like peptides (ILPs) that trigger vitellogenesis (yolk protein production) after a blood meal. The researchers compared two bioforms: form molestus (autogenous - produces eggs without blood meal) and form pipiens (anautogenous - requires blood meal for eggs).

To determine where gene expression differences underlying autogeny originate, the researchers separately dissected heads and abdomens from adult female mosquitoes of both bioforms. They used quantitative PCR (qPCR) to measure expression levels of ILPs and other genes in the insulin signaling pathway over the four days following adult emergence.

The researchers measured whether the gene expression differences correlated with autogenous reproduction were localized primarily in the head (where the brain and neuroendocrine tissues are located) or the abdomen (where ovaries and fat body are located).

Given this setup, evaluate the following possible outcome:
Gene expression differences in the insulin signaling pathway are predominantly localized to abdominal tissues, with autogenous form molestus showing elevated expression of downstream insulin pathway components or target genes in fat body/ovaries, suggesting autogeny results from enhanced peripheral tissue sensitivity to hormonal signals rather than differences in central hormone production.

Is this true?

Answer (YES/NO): NO